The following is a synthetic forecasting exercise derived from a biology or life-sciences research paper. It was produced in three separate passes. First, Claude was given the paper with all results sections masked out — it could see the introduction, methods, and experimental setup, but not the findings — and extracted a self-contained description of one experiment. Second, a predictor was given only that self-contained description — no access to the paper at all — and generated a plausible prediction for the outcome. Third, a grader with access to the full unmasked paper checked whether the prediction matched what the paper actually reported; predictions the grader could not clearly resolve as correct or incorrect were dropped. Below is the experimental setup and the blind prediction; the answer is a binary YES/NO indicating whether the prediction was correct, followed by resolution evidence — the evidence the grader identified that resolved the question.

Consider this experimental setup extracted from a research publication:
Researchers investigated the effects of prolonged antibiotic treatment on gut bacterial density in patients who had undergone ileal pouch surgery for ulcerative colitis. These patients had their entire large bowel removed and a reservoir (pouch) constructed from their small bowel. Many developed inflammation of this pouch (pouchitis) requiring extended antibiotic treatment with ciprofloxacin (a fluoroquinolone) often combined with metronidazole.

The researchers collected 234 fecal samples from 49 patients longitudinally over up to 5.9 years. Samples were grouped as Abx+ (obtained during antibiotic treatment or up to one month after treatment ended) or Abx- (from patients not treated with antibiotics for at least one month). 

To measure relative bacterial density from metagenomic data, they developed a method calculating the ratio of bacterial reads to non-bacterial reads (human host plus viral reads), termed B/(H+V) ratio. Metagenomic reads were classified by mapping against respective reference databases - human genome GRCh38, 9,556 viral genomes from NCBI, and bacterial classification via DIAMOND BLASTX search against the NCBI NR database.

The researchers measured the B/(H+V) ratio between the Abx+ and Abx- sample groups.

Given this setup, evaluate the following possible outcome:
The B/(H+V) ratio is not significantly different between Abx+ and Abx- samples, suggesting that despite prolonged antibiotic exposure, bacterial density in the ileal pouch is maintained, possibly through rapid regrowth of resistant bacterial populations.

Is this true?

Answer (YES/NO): NO